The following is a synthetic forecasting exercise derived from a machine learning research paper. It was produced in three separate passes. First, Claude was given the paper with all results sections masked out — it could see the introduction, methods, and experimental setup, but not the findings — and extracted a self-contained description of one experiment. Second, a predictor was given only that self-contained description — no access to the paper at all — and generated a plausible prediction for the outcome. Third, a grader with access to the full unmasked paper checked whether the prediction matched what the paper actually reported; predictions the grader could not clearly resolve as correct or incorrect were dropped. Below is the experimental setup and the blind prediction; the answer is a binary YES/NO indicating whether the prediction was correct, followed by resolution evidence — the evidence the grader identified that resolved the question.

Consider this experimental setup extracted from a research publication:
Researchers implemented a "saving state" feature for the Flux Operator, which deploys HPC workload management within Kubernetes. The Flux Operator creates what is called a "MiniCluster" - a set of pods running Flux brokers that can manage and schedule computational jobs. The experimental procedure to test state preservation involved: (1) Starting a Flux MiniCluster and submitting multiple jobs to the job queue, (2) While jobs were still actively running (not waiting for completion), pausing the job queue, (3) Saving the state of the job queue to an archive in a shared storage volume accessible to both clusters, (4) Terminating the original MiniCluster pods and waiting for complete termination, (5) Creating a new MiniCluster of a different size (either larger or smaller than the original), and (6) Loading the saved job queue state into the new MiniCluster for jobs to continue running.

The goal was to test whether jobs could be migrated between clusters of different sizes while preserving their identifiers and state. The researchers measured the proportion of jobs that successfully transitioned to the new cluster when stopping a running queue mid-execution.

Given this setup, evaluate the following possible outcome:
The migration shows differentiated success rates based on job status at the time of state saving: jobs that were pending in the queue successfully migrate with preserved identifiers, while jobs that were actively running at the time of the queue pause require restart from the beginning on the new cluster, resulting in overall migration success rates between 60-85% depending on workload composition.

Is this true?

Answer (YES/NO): NO